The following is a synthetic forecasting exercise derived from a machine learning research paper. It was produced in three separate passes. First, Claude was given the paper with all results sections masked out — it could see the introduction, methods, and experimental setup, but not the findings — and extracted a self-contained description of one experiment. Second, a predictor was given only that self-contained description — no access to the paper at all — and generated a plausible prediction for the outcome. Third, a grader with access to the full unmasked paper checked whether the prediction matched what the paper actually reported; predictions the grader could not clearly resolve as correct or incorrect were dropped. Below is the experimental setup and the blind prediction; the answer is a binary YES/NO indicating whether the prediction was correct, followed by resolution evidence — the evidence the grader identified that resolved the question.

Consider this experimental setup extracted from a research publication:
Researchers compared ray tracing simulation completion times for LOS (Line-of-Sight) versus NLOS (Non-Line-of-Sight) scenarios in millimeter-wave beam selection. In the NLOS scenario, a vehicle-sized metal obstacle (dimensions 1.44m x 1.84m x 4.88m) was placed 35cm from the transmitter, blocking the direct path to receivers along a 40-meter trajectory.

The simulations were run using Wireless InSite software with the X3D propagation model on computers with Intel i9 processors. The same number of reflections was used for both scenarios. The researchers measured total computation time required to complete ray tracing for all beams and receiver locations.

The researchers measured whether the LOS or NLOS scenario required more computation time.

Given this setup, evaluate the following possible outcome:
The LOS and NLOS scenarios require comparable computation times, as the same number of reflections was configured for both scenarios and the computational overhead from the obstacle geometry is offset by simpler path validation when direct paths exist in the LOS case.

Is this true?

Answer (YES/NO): NO